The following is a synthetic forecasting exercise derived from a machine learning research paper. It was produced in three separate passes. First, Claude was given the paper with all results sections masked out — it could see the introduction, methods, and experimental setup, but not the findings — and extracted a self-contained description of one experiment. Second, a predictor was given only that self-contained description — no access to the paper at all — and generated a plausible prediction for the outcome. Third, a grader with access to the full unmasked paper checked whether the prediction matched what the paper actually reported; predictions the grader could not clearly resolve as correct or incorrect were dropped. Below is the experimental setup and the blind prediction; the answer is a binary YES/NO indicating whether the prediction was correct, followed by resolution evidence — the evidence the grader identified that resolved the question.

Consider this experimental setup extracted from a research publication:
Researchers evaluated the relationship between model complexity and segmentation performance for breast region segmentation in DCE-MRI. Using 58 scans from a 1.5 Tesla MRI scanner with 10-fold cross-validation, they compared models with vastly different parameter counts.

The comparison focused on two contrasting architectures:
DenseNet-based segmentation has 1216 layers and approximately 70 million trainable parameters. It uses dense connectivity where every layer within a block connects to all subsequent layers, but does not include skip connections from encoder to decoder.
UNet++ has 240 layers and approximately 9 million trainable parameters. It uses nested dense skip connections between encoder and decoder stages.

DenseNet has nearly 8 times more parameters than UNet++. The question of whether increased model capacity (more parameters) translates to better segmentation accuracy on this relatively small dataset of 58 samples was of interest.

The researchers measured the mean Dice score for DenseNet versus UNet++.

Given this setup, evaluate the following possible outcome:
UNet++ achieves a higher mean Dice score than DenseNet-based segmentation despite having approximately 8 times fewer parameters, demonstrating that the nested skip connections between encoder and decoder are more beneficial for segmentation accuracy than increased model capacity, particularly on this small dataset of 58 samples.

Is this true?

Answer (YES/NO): YES